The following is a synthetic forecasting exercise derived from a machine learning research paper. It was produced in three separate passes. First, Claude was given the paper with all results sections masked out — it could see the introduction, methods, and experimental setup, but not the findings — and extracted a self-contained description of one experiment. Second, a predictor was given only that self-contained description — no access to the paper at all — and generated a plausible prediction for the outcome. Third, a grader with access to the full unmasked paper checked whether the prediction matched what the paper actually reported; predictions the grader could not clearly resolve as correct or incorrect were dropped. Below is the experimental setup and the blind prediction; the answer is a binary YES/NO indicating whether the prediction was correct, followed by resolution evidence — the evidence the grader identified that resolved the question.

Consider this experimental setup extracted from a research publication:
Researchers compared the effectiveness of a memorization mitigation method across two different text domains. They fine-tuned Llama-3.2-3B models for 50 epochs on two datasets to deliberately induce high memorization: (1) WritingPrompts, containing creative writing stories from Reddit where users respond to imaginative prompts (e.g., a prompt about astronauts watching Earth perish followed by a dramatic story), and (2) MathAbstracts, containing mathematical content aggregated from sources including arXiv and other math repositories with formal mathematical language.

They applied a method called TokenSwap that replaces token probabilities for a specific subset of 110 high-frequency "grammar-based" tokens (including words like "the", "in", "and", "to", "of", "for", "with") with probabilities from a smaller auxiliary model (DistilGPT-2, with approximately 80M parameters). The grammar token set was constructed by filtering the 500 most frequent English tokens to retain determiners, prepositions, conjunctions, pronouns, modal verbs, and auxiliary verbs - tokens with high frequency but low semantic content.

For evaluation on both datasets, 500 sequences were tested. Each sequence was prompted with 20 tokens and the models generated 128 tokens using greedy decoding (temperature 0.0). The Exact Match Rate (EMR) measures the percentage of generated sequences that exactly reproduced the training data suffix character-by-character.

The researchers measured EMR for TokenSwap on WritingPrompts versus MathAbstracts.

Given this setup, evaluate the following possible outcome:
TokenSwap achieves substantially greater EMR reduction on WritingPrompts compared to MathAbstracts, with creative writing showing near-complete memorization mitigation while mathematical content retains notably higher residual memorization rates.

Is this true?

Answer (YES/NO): YES